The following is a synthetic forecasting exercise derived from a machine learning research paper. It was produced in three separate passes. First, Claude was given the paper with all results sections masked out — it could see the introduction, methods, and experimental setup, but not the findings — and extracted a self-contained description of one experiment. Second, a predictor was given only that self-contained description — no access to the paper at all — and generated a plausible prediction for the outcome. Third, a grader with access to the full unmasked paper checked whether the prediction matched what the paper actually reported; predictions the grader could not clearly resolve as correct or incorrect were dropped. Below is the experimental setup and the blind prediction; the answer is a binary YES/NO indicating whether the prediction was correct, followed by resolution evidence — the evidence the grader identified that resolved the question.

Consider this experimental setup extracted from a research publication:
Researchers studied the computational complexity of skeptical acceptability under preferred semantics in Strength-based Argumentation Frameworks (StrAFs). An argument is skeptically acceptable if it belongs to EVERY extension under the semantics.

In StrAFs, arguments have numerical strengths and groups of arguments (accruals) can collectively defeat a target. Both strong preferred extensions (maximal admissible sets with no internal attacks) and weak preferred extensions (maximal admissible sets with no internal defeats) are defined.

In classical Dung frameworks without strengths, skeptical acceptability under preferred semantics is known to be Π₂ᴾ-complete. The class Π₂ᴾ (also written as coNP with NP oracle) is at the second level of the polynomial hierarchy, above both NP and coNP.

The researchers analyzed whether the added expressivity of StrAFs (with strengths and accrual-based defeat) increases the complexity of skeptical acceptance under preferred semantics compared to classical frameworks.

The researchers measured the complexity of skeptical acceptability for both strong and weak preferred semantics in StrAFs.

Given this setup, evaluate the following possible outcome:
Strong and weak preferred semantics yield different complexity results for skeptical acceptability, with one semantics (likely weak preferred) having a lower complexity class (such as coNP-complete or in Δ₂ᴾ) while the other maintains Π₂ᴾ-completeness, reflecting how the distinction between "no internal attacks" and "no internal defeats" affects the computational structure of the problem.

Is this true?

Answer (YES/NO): NO